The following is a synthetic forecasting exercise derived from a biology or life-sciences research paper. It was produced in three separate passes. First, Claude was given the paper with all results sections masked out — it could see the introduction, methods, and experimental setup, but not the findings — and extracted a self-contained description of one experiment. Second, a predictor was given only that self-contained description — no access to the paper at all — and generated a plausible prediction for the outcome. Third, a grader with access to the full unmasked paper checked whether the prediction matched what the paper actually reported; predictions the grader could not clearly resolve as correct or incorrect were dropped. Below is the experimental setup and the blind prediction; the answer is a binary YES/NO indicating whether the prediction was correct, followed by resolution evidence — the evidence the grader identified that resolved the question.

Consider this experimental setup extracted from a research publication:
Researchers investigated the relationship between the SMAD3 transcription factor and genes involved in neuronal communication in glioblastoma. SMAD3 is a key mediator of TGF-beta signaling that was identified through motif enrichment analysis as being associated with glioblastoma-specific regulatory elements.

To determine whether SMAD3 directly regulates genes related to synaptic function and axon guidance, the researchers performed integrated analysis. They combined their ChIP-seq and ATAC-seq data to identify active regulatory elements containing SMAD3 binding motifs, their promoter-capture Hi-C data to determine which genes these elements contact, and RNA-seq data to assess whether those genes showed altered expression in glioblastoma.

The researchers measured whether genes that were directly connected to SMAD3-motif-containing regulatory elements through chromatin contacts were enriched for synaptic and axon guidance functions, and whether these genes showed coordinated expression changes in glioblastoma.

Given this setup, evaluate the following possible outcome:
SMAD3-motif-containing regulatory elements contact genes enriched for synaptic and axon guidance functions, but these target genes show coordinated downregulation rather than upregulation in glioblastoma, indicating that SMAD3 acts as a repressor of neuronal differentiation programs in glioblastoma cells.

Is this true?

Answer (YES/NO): NO